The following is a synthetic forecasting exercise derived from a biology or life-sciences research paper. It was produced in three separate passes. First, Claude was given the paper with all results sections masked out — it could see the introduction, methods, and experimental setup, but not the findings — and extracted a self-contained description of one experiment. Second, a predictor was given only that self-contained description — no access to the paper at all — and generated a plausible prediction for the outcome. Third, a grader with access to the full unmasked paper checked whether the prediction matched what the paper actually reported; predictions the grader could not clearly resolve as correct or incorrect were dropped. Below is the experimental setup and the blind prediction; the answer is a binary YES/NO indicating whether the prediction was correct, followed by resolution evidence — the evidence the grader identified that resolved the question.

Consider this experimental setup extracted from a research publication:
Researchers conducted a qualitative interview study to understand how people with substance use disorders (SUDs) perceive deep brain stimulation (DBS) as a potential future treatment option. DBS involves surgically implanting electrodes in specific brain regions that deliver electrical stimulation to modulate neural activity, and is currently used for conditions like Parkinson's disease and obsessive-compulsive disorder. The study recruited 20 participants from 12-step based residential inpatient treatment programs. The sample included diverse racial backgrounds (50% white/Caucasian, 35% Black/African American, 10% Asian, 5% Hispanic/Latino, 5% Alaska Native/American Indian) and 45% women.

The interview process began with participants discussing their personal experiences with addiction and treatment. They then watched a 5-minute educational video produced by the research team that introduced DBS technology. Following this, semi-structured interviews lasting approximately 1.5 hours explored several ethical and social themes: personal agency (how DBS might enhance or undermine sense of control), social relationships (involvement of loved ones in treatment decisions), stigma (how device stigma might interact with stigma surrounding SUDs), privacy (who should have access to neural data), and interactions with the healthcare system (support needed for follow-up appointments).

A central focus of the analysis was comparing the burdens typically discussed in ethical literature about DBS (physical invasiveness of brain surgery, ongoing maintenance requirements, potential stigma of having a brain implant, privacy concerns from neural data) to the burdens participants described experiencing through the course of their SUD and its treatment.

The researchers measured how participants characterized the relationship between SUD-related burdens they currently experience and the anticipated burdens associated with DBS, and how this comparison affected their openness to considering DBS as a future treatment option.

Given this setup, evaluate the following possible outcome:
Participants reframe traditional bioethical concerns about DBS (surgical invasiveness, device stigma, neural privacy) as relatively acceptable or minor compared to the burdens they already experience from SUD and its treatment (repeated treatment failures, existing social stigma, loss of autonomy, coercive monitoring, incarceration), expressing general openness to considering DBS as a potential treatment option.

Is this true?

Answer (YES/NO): YES